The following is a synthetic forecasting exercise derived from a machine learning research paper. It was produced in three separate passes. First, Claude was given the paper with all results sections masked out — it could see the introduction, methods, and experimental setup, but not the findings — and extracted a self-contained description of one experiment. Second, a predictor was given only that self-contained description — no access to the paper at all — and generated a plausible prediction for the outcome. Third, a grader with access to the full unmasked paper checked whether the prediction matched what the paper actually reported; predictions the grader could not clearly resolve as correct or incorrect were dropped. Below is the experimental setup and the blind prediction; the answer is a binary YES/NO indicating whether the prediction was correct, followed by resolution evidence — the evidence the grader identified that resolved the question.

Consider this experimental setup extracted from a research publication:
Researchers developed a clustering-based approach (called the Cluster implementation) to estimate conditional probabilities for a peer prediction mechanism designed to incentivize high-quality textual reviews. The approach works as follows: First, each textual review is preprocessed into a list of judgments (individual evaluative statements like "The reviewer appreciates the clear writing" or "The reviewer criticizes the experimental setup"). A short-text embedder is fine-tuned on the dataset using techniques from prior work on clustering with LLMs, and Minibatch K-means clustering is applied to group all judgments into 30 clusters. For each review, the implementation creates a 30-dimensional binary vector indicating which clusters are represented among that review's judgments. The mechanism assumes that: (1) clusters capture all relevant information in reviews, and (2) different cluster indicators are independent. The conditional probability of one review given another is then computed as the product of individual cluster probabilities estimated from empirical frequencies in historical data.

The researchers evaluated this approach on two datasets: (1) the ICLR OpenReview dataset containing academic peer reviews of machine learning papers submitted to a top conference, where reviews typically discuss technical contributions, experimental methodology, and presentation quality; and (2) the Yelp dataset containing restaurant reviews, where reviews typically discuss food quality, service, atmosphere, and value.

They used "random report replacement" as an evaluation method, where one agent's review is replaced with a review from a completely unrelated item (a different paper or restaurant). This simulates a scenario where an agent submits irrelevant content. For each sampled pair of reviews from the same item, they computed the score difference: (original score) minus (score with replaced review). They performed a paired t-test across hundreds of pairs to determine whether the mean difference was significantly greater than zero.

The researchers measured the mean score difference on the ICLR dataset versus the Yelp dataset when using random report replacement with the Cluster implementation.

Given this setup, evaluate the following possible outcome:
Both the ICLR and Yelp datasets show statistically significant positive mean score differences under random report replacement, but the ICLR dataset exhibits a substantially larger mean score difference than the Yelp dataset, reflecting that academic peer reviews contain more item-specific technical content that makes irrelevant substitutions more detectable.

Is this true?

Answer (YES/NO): NO